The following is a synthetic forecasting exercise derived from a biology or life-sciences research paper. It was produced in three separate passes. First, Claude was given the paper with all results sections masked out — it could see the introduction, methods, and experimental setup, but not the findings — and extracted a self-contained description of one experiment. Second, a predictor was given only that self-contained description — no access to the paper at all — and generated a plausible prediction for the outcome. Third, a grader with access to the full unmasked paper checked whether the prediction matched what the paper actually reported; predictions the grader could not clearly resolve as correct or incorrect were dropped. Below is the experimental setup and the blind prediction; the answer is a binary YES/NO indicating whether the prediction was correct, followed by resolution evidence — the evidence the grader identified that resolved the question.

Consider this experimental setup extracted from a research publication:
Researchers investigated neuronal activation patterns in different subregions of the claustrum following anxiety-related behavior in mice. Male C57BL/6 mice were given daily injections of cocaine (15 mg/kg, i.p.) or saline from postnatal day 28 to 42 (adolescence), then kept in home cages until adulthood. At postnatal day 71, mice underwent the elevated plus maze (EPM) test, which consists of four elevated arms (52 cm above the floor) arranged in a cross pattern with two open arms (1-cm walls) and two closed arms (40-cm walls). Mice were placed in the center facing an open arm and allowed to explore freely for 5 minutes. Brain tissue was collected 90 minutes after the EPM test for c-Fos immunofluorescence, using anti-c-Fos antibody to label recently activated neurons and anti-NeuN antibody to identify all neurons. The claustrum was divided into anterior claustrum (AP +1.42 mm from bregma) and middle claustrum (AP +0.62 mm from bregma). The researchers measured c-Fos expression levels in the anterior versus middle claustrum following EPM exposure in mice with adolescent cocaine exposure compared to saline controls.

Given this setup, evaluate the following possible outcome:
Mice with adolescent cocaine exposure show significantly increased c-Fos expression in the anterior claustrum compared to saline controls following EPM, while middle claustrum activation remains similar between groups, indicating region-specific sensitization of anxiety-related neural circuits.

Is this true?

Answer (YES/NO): NO